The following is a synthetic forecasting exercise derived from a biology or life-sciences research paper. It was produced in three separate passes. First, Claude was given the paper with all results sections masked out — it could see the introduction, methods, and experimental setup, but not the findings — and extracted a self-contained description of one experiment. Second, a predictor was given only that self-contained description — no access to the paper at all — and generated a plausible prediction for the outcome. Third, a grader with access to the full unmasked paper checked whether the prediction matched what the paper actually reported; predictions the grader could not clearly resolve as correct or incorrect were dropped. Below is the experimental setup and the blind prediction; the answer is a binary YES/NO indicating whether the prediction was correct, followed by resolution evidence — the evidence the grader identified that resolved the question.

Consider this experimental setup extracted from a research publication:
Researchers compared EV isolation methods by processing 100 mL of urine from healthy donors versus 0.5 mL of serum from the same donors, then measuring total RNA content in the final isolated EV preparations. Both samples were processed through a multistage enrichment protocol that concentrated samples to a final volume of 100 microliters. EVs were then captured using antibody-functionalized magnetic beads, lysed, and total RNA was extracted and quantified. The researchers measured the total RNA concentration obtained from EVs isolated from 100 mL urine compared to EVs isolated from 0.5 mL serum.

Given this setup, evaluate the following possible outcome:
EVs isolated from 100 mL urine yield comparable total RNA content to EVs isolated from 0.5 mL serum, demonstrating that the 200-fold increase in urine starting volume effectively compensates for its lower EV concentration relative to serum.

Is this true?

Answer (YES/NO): YES